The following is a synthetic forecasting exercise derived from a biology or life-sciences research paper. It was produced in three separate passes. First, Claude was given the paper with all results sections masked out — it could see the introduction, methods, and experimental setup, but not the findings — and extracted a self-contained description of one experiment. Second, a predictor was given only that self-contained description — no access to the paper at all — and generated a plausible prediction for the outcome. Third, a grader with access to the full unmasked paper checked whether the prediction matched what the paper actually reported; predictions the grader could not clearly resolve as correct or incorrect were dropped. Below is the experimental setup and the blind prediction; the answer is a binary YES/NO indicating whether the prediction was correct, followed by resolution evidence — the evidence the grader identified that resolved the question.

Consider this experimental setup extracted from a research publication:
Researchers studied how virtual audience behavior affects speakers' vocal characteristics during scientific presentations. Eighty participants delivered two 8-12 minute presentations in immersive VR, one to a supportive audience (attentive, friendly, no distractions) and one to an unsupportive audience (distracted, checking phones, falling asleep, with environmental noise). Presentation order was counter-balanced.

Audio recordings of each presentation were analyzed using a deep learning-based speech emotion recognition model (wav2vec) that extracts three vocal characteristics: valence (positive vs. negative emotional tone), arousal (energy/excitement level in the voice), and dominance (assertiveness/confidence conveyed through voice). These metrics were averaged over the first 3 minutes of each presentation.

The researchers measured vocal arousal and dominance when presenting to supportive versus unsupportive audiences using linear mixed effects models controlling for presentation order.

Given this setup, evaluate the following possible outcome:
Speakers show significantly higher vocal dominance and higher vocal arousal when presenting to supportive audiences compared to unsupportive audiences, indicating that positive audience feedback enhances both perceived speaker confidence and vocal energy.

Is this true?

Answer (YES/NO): NO